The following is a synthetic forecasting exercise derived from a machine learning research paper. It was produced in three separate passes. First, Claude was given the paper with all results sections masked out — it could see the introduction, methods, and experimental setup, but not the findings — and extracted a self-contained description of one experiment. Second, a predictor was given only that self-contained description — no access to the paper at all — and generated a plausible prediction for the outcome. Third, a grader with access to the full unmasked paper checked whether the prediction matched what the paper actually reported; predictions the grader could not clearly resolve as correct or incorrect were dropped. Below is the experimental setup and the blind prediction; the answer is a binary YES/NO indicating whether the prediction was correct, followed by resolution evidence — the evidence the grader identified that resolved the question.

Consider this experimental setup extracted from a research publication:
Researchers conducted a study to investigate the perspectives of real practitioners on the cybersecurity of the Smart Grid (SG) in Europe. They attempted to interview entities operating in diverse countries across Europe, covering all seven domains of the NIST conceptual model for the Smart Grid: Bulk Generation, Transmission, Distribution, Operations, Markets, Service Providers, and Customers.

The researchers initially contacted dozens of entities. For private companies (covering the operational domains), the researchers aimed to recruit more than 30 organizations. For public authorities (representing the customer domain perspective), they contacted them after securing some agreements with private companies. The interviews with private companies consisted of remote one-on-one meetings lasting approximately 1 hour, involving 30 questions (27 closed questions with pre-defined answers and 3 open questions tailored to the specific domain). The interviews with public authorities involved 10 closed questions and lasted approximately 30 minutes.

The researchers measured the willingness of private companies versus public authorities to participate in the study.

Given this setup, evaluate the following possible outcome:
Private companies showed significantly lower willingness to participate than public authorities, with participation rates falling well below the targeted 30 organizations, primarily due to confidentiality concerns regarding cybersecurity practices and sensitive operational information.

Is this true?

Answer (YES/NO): YES